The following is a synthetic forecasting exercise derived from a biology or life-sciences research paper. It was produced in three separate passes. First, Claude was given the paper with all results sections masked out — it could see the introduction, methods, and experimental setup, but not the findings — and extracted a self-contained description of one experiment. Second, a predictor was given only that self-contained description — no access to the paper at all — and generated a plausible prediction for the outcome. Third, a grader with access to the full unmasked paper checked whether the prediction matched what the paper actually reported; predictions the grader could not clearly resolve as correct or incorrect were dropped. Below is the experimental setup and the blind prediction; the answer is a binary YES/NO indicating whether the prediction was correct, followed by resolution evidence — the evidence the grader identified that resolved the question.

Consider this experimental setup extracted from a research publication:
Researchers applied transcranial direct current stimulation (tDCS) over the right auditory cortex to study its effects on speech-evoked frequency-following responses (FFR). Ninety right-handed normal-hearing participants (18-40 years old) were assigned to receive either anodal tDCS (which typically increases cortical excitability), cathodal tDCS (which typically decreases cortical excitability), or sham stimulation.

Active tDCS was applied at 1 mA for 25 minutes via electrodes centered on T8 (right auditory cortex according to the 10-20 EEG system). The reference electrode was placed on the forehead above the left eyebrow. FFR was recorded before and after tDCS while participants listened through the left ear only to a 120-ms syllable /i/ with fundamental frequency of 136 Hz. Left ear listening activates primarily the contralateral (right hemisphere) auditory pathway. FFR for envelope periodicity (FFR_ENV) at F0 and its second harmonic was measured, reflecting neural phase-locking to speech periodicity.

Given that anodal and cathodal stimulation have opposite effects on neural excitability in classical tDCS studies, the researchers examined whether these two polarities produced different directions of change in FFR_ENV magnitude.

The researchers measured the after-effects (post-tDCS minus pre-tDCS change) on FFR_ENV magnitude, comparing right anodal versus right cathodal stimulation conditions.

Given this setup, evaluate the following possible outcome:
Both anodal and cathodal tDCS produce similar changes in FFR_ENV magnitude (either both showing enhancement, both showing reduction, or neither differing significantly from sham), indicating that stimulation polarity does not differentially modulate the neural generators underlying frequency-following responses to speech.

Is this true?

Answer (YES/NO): YES